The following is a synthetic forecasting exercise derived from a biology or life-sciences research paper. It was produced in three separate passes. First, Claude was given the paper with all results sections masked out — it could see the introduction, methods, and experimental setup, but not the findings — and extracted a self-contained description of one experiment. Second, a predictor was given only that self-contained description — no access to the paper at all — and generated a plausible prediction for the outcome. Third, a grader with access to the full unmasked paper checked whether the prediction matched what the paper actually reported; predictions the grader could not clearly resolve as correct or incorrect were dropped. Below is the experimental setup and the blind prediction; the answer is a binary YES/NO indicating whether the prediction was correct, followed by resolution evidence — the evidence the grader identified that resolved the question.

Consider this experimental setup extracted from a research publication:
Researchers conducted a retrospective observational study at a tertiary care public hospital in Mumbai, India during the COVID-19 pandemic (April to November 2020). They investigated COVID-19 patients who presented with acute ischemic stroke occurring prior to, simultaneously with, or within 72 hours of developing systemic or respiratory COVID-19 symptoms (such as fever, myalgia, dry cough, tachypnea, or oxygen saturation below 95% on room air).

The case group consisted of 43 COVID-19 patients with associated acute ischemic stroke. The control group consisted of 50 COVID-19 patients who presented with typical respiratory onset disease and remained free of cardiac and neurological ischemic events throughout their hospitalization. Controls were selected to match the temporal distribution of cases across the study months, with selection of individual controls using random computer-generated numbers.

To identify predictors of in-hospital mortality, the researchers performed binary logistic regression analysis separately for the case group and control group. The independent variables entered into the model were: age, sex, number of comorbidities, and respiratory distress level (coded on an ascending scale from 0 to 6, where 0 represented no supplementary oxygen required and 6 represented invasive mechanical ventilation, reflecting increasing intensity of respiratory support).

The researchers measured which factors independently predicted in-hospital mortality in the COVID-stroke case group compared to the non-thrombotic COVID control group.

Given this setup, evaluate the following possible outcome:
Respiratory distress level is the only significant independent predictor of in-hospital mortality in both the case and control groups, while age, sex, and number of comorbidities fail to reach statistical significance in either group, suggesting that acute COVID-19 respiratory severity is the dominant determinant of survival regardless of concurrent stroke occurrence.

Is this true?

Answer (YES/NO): NO